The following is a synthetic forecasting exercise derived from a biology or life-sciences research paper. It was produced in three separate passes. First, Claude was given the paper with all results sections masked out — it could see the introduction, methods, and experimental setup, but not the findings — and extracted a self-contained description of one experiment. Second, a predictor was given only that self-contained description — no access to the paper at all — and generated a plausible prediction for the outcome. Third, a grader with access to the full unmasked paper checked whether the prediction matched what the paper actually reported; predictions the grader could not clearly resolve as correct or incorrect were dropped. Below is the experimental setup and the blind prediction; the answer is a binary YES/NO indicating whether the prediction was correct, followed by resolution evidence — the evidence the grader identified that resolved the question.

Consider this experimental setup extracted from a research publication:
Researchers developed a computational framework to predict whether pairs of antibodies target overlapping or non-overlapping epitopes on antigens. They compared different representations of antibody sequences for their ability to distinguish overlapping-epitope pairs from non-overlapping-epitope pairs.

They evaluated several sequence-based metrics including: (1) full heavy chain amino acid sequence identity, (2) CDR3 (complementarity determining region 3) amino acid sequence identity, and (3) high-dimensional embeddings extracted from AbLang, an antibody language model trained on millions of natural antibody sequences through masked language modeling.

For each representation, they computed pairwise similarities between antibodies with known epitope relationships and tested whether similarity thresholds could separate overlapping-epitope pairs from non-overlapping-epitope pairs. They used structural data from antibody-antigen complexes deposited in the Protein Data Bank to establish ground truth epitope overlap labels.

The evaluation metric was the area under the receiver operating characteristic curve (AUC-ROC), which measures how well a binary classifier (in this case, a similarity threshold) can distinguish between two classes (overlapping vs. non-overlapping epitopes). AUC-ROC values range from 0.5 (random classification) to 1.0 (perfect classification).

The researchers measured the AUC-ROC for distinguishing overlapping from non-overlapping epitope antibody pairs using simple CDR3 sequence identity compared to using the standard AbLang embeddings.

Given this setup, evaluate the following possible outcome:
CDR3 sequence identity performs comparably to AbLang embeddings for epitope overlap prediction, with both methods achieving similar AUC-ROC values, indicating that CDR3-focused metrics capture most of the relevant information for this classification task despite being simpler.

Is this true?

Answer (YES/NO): YES